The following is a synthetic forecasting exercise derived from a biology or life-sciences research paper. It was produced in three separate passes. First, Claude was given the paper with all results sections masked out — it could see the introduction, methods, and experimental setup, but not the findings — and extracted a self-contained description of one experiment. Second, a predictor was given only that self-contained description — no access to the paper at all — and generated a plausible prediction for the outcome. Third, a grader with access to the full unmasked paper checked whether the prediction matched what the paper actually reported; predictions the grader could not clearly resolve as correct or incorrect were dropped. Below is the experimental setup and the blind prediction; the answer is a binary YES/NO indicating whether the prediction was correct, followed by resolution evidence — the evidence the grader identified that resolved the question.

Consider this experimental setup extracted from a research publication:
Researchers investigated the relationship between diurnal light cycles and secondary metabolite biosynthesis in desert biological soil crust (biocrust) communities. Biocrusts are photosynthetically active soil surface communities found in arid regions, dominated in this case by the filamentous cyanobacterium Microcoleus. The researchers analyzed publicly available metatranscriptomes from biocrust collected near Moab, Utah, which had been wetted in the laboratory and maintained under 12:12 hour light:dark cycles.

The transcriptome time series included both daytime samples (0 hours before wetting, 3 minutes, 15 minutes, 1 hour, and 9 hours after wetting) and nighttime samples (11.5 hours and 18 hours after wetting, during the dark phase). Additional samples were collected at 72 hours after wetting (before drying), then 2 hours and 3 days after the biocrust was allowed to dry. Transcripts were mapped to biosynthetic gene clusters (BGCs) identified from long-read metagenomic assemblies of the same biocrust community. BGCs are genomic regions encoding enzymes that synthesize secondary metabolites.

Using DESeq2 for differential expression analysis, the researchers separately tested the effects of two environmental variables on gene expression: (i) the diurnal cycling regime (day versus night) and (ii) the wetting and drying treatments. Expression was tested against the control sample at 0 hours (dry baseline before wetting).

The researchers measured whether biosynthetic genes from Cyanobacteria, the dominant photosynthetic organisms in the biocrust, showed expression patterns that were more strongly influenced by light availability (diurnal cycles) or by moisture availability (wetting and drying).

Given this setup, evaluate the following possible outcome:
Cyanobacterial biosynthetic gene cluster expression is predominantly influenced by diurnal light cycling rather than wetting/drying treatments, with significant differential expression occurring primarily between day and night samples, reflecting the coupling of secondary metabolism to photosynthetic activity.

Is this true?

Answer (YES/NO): YES